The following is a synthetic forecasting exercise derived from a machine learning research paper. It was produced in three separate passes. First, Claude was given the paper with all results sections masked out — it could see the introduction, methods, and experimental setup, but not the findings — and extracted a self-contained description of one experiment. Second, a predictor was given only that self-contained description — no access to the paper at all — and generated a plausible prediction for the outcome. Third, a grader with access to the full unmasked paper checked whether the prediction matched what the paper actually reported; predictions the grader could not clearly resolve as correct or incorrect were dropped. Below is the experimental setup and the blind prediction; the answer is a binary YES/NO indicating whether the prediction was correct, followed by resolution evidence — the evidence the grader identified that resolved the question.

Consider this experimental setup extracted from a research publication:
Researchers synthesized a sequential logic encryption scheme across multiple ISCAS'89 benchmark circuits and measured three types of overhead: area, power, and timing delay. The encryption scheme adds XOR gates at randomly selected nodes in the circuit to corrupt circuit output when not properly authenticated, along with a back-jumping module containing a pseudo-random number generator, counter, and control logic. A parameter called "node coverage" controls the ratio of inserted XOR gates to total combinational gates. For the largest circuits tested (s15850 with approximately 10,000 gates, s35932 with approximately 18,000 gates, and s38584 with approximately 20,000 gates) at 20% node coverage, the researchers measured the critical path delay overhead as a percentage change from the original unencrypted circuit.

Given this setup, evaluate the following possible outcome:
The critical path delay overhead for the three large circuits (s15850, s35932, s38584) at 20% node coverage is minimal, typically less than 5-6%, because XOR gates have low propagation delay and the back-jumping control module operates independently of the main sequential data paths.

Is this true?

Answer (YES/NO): YES